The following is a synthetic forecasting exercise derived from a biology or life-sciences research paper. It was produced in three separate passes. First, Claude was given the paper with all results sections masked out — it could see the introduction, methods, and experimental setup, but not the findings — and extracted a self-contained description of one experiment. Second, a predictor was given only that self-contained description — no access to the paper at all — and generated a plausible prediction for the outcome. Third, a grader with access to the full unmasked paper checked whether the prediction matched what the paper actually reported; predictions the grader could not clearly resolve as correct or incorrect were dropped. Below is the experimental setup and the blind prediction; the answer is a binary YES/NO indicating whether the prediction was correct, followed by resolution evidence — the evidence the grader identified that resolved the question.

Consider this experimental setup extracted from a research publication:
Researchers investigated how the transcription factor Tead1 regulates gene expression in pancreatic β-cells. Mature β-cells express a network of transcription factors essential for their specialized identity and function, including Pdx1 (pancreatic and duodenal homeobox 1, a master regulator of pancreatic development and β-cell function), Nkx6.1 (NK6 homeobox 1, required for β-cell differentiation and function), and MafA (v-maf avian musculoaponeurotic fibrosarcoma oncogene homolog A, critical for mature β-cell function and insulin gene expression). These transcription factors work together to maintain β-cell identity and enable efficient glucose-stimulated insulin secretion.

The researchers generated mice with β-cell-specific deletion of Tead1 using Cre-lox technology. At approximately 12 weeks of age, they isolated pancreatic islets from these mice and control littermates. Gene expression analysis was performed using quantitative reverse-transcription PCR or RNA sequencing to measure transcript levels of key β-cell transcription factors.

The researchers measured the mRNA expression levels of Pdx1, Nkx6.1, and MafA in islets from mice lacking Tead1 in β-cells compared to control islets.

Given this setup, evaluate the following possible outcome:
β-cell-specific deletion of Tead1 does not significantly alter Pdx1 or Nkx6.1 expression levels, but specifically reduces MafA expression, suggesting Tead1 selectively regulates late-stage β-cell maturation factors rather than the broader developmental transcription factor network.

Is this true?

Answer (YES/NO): NO